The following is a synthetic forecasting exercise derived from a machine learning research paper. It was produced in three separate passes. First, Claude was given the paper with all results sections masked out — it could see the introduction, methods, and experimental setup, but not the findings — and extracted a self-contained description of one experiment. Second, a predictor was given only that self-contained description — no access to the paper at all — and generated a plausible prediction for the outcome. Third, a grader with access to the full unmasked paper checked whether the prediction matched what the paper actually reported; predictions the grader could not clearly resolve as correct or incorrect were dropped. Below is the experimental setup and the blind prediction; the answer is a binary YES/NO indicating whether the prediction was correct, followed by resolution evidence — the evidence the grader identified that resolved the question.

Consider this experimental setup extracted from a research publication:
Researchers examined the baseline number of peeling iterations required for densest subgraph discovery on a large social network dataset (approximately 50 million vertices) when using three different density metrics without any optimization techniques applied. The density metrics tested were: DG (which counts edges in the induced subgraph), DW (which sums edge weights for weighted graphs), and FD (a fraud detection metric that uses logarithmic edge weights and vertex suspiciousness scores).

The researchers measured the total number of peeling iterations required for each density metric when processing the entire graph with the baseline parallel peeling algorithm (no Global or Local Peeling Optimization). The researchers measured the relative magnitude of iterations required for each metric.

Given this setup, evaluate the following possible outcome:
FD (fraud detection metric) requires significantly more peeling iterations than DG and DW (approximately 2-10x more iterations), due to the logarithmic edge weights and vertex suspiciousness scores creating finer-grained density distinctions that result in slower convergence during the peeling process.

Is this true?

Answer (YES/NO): NO